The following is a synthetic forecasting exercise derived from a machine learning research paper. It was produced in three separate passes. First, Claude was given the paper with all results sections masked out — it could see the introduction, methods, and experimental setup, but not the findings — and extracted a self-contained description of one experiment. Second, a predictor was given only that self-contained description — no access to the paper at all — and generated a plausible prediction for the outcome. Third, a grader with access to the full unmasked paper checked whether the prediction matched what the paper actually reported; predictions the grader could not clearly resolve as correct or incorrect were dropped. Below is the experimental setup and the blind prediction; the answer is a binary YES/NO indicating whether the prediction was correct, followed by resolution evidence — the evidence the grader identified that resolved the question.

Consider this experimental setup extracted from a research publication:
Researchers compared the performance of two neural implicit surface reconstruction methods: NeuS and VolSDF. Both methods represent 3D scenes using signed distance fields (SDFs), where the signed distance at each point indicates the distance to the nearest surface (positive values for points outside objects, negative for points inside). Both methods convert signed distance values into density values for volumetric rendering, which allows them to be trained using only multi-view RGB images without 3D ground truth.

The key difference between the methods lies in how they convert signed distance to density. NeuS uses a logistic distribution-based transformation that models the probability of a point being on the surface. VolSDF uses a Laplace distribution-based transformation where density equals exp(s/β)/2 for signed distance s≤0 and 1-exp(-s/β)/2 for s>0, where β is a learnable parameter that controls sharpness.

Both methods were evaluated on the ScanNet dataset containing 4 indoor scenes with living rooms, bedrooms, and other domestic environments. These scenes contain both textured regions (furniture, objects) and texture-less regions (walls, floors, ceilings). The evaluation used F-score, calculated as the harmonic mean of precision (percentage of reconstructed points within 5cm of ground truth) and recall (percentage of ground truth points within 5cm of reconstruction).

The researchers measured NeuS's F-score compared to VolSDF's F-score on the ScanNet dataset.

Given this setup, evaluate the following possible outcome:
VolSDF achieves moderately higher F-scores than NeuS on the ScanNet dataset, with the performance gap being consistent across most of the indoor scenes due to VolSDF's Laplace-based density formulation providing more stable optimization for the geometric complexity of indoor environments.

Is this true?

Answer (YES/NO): NO